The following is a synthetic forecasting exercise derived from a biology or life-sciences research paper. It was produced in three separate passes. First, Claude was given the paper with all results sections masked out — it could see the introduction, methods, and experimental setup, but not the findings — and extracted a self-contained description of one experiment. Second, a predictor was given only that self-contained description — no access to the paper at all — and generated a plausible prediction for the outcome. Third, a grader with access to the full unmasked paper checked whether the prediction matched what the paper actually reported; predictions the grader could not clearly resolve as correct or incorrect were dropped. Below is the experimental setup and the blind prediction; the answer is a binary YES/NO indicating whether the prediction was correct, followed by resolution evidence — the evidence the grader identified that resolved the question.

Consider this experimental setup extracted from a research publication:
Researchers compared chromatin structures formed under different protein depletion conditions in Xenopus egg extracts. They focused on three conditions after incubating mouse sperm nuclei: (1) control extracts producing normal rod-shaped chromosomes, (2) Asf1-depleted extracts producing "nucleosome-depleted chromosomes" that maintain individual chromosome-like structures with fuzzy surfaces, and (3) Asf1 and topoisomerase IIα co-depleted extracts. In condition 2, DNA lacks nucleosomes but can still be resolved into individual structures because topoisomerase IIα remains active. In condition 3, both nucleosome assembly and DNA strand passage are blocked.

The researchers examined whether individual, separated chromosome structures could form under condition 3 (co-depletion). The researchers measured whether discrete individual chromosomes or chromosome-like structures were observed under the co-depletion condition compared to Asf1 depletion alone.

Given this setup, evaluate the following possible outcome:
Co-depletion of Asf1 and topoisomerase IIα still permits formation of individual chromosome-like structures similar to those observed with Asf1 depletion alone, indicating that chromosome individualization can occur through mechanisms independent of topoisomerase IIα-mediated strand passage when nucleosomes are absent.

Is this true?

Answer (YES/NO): NO